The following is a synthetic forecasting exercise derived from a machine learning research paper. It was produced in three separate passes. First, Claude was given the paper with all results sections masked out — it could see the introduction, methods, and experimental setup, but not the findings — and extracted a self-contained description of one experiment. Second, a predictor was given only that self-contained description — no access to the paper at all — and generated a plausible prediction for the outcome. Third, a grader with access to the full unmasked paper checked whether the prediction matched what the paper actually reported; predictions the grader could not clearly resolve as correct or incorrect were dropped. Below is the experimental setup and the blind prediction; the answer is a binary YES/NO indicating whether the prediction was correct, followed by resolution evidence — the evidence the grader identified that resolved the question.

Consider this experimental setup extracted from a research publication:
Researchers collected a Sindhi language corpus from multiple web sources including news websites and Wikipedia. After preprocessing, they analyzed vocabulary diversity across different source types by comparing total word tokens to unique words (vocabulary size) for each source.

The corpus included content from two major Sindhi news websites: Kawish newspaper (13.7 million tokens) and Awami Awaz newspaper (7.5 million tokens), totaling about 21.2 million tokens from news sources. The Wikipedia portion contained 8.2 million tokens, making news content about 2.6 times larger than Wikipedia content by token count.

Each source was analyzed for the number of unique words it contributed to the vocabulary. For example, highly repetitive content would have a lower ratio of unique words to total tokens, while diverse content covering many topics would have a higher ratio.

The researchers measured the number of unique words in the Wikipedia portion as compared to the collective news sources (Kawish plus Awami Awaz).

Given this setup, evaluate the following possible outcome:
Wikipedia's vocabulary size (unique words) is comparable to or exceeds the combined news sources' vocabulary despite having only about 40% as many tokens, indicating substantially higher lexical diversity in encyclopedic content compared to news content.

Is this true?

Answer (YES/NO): YES